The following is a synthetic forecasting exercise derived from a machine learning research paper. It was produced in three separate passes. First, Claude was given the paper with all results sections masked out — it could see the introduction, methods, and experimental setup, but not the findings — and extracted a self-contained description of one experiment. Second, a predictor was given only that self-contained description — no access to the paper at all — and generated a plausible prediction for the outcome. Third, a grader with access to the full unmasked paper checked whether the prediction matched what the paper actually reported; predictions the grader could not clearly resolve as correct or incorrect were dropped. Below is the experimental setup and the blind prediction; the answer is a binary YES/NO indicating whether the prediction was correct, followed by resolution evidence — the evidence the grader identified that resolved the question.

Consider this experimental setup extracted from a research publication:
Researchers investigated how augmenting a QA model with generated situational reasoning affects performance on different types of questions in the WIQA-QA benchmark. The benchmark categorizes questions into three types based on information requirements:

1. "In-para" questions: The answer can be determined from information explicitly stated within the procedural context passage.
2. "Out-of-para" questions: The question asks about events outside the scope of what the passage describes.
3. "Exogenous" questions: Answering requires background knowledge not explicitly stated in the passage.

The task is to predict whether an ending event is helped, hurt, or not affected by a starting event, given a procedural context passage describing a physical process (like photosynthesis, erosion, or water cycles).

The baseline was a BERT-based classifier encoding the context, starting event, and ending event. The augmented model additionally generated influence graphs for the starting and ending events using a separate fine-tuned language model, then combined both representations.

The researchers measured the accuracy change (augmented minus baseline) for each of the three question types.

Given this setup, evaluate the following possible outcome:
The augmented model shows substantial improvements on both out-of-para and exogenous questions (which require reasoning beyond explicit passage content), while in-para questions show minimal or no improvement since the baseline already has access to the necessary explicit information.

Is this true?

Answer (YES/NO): NO